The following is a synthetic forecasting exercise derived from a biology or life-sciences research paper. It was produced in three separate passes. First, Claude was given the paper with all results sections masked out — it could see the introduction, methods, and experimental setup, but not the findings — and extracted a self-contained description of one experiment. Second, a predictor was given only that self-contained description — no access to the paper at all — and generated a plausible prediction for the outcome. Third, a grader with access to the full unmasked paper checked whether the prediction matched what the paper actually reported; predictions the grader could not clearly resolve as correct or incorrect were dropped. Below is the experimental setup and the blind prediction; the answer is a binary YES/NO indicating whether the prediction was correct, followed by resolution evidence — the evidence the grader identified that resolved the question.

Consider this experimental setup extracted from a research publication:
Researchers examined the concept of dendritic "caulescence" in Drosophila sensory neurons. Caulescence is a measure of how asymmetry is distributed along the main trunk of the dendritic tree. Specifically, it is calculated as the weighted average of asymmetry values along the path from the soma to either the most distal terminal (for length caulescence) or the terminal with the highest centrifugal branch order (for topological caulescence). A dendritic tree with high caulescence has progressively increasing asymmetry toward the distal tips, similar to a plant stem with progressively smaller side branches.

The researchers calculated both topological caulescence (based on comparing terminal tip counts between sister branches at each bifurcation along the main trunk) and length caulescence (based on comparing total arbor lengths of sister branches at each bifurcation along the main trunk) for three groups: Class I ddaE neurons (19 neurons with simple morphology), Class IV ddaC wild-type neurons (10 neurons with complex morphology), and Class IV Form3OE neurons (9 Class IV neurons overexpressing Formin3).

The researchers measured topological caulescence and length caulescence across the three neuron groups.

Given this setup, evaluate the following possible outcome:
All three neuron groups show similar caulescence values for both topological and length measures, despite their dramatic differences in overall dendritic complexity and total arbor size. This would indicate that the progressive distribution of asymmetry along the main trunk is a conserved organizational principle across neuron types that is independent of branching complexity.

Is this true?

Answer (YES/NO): NO